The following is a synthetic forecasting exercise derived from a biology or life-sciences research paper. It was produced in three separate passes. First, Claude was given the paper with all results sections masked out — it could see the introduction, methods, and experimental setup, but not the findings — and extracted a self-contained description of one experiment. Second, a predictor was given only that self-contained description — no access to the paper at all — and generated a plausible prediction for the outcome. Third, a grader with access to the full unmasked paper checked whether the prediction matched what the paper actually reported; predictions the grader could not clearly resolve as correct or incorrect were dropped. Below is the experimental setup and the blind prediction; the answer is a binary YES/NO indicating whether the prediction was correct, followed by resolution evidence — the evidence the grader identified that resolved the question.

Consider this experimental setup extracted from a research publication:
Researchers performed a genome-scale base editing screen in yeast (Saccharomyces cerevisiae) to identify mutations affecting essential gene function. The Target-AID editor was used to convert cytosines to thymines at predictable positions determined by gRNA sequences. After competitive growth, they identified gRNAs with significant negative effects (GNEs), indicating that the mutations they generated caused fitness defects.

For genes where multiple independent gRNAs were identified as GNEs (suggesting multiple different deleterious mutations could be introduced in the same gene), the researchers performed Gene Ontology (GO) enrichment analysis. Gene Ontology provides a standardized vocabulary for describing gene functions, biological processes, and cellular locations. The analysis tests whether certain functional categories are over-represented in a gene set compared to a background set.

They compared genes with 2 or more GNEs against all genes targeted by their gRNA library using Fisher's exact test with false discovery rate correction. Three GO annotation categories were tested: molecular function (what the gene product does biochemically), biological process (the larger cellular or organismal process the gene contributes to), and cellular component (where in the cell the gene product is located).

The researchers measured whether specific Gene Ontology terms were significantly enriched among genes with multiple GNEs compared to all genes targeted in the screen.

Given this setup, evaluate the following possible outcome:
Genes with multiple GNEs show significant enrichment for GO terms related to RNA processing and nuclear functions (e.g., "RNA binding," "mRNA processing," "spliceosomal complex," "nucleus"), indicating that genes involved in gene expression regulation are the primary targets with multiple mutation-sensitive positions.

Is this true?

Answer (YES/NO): NO